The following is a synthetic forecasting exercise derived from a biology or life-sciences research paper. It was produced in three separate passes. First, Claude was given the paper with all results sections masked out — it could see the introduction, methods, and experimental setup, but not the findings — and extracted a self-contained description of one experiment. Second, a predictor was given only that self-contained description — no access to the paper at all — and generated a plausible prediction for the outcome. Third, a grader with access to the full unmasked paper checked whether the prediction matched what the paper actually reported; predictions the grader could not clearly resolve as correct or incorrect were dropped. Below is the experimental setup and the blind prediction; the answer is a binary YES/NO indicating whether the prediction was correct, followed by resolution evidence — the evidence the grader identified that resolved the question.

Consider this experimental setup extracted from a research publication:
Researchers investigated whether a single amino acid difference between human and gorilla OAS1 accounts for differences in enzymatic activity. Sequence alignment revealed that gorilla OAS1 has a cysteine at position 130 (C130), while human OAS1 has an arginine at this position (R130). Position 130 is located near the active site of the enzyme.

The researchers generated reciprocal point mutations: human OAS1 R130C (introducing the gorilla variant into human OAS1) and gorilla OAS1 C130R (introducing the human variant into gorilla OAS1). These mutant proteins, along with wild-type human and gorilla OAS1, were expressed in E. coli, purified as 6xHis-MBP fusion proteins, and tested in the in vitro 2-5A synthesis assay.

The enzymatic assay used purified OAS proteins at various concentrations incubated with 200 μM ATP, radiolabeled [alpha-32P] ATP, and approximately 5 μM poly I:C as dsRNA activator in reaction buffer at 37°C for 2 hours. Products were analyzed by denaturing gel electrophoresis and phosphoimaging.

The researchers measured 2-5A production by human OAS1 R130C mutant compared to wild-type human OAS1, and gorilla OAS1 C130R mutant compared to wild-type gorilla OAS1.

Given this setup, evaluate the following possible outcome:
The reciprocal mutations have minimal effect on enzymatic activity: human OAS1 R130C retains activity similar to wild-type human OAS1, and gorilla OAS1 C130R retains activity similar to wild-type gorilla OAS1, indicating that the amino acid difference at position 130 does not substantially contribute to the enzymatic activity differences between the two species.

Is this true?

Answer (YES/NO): NO